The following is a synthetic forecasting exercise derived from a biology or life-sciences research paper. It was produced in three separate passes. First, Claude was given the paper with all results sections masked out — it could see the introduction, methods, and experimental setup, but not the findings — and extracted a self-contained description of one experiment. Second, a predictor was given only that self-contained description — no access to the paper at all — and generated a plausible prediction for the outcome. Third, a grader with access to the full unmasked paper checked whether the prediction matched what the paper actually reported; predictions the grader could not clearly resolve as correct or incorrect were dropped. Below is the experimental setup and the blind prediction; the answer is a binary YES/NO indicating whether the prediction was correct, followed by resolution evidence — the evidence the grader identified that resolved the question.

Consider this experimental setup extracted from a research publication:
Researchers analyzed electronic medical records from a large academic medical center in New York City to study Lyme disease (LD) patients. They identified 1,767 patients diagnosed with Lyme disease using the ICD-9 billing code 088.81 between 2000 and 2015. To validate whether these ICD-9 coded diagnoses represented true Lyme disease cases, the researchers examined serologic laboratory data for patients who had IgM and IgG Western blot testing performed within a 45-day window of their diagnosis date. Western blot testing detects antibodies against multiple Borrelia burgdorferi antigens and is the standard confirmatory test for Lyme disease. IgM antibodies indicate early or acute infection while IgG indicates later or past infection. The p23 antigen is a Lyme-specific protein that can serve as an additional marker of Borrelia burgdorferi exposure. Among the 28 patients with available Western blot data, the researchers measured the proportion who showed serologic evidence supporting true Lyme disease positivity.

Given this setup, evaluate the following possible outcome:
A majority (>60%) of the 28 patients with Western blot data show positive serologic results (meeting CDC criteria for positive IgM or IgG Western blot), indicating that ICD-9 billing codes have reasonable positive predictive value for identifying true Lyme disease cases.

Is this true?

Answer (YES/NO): YES